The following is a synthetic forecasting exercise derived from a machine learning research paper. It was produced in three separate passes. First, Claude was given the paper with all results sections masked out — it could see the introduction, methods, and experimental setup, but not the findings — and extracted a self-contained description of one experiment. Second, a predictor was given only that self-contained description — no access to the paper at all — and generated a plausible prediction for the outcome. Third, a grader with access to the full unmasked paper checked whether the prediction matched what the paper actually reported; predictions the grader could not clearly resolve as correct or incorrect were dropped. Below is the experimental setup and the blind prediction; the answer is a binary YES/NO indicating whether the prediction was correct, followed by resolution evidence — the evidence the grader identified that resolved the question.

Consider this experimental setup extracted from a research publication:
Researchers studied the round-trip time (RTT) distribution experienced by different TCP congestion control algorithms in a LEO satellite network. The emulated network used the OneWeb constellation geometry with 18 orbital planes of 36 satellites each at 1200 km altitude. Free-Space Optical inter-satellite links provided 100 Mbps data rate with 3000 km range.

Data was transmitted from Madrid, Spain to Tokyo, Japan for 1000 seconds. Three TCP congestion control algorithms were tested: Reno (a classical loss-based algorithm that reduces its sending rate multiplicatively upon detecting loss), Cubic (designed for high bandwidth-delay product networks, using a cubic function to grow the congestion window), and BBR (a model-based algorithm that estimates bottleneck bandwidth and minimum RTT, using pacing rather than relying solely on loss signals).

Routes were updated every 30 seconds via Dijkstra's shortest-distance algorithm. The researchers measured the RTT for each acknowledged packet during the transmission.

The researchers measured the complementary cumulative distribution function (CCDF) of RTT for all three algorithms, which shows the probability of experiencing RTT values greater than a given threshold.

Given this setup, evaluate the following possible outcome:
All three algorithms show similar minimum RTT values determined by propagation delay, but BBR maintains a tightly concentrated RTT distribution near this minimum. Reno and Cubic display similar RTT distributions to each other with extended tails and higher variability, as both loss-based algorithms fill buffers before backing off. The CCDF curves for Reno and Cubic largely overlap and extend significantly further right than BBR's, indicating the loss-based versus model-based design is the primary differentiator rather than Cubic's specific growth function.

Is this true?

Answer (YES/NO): NO